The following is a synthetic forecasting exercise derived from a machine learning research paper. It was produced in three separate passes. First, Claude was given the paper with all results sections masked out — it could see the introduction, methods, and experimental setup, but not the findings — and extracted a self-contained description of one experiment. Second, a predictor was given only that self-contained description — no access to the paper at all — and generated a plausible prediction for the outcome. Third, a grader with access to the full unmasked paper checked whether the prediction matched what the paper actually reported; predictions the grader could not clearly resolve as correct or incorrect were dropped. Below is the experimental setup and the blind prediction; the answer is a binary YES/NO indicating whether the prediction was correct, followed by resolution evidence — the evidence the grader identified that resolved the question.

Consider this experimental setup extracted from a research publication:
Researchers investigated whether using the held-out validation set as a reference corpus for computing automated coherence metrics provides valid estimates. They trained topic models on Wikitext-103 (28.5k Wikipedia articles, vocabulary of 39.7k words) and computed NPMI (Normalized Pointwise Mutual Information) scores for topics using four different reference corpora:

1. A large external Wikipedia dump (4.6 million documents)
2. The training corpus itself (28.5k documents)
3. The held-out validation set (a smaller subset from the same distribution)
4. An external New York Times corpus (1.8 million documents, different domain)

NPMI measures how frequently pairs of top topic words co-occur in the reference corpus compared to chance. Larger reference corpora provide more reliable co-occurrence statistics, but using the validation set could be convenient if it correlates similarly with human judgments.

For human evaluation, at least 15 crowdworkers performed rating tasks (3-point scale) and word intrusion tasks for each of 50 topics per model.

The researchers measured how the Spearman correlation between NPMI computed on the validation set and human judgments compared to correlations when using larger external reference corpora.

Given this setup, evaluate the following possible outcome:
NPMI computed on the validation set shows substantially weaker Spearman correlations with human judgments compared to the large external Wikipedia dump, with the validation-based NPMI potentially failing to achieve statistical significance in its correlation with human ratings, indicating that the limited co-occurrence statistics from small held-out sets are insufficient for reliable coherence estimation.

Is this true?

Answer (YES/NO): NO